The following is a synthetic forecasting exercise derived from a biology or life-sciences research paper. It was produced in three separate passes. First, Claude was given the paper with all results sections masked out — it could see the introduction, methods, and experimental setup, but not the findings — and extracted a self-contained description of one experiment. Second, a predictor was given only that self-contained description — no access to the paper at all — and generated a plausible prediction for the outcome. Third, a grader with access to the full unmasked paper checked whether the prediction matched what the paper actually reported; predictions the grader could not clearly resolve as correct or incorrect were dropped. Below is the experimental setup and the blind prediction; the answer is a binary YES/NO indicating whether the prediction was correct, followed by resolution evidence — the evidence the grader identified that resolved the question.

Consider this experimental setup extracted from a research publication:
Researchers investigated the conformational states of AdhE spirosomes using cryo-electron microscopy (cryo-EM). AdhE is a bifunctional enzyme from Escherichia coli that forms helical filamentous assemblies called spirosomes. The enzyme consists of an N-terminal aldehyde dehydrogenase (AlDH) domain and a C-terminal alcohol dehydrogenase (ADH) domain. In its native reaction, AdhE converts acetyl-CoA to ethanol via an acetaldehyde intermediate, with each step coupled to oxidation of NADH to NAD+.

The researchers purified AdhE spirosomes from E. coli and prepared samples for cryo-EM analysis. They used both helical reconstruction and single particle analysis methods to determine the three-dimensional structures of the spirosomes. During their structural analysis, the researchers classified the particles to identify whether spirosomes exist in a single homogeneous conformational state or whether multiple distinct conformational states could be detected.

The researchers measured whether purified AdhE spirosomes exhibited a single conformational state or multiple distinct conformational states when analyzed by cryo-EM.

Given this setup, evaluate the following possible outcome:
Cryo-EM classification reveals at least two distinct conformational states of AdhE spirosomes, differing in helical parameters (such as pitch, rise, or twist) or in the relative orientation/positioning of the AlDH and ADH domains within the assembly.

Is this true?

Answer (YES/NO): YES